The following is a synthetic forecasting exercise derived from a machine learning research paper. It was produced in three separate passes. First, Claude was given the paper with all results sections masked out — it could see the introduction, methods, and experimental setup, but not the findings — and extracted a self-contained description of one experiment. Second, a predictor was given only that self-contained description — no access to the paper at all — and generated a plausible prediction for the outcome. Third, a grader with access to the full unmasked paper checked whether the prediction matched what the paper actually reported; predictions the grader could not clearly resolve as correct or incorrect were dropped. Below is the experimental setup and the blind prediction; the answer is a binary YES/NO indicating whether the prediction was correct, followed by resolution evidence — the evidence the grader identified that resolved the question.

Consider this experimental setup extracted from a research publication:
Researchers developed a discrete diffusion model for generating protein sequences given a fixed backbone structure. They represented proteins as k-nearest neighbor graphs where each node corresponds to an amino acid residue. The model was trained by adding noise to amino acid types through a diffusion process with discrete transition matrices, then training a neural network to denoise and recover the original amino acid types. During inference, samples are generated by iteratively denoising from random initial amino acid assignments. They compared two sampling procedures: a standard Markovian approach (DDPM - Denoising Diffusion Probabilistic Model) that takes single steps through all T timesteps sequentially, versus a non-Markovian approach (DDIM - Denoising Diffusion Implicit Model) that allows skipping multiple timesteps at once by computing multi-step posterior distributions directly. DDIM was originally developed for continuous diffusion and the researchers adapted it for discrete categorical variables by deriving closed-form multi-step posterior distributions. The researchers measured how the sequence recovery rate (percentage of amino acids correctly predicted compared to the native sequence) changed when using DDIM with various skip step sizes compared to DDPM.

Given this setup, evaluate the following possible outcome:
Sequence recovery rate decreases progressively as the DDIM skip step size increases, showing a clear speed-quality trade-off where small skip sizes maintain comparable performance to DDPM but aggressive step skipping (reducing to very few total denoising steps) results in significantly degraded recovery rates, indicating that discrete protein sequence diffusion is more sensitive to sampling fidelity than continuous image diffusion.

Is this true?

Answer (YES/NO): YES